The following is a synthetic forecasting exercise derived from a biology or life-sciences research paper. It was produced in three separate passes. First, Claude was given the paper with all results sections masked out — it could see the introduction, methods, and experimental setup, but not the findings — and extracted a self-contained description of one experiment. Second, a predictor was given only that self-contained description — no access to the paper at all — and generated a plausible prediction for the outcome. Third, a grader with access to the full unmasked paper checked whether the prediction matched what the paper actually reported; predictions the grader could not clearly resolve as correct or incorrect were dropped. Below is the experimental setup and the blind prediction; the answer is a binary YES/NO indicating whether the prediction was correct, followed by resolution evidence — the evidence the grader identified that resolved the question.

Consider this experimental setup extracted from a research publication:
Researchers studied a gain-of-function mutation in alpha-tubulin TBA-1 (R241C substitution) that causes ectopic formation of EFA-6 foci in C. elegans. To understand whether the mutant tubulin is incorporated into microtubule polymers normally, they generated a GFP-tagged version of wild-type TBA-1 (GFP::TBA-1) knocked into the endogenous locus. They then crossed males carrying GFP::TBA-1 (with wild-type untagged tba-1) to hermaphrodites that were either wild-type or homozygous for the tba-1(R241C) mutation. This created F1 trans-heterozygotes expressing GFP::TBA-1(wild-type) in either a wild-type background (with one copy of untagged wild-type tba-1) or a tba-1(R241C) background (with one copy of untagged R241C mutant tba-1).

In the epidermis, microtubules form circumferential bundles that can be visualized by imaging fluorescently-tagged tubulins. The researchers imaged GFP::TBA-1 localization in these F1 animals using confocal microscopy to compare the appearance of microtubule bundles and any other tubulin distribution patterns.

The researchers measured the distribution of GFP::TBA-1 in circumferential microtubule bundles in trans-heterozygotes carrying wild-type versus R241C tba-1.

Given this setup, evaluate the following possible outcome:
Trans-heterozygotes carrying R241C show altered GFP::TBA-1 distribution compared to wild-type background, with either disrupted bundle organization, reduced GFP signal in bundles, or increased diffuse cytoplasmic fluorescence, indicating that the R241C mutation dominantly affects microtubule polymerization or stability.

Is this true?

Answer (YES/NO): NO